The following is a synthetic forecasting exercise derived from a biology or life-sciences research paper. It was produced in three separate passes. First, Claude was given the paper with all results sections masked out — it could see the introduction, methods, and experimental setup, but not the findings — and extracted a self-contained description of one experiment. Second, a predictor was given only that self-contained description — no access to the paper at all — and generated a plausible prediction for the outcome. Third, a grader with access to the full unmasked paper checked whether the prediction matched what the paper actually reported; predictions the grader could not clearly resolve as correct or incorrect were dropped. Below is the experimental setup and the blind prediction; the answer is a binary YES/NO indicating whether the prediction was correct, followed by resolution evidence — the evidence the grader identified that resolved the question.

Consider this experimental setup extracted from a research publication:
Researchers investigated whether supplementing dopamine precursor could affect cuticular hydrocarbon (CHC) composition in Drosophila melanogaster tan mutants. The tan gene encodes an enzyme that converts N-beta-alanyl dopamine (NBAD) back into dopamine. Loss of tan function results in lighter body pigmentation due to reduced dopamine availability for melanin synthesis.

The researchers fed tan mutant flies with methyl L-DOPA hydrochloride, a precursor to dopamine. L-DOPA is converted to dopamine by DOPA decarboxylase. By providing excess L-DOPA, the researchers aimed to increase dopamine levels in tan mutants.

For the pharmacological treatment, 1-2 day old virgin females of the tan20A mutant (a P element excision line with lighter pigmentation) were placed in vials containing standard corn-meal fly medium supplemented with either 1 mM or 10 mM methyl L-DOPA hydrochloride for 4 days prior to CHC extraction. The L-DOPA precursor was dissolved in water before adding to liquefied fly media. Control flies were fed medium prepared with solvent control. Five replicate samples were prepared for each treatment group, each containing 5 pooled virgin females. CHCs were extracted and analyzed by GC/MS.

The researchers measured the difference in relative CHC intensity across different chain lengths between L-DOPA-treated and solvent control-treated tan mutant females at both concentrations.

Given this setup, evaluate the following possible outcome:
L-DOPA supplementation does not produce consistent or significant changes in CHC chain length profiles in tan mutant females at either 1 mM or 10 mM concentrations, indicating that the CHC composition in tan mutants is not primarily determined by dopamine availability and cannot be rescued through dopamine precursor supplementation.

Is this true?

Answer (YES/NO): YES